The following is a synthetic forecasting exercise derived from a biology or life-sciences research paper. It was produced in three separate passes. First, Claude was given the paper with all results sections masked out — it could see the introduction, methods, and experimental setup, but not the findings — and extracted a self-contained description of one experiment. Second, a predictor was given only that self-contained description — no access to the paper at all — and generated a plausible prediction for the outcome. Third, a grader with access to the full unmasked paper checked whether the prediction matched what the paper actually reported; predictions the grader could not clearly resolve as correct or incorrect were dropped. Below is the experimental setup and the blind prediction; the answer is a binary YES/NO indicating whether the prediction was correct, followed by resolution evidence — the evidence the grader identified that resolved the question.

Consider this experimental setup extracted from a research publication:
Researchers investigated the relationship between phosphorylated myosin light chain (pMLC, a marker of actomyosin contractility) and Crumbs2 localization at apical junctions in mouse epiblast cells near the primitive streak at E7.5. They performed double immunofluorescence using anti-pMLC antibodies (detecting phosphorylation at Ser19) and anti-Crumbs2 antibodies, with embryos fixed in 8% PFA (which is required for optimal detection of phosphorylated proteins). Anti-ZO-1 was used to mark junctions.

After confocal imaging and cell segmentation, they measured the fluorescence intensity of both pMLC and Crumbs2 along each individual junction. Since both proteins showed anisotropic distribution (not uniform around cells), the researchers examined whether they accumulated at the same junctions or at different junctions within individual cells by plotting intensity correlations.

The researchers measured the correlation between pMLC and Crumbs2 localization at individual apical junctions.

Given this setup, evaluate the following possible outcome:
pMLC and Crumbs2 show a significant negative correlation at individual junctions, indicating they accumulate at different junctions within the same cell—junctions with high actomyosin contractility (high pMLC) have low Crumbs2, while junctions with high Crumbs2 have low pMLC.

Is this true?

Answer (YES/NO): NO